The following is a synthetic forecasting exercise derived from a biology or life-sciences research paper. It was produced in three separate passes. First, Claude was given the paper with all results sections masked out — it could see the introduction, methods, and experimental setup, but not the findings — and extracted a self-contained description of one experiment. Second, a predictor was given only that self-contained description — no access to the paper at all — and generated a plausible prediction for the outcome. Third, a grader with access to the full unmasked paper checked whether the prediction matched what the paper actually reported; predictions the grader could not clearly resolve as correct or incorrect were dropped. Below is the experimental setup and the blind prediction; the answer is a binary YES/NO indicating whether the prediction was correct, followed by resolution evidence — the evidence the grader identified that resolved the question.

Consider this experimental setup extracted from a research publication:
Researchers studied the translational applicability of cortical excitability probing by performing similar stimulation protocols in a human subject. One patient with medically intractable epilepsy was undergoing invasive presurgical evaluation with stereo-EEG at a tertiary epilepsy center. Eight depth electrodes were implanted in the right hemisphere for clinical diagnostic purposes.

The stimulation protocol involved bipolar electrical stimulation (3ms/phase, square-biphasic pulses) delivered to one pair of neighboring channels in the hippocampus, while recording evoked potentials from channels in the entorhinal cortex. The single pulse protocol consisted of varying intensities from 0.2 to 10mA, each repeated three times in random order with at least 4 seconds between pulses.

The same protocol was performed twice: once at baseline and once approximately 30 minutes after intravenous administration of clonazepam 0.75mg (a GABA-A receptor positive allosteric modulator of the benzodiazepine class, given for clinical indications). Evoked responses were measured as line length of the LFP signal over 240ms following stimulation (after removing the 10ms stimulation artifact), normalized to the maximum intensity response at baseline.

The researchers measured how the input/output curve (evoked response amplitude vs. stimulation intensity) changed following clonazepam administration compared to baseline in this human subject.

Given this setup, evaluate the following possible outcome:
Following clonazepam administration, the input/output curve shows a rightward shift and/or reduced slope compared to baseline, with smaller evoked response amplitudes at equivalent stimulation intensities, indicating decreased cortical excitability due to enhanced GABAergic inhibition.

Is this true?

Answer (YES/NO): YES